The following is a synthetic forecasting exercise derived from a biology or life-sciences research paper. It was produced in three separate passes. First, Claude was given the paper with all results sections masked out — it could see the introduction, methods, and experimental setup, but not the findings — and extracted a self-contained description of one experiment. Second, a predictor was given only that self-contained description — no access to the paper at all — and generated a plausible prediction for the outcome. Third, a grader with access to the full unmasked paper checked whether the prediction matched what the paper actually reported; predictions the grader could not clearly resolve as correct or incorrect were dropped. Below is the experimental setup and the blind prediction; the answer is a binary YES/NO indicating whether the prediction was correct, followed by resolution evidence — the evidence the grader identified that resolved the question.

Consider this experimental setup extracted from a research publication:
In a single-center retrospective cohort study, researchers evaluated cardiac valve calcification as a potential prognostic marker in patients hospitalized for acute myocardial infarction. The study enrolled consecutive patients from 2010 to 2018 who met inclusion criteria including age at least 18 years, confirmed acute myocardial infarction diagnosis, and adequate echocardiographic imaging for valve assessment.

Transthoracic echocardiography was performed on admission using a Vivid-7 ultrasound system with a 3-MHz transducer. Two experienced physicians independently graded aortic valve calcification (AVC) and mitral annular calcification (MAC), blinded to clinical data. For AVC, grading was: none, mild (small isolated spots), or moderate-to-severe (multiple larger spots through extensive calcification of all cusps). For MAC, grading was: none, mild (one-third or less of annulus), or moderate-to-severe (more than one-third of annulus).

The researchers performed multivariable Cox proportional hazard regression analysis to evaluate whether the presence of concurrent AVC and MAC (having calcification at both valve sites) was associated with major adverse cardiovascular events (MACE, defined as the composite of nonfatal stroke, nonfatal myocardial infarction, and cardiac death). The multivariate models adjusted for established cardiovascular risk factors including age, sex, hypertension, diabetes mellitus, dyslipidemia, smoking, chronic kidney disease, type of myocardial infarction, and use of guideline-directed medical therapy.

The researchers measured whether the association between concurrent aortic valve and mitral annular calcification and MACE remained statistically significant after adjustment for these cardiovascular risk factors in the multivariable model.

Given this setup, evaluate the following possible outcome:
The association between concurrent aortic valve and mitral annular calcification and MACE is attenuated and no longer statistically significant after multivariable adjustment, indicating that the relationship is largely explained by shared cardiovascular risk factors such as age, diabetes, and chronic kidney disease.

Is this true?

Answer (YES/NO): NO